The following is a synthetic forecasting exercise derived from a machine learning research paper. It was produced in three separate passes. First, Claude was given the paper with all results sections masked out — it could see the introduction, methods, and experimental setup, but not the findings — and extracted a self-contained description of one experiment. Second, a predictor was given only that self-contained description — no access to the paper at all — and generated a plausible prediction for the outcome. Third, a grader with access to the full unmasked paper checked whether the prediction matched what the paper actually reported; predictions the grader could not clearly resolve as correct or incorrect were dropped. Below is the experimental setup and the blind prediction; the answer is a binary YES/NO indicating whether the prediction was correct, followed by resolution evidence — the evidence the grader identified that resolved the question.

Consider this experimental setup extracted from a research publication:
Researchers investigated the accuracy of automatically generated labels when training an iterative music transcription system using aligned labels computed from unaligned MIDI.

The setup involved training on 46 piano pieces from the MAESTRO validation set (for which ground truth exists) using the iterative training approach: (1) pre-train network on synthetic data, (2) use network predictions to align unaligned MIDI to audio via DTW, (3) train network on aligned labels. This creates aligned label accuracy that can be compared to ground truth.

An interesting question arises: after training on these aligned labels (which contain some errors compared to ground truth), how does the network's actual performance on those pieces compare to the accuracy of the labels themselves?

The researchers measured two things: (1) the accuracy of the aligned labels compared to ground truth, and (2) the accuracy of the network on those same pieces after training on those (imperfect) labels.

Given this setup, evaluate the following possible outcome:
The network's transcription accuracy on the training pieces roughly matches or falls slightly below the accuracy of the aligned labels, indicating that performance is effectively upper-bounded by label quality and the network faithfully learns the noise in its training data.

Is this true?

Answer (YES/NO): NO